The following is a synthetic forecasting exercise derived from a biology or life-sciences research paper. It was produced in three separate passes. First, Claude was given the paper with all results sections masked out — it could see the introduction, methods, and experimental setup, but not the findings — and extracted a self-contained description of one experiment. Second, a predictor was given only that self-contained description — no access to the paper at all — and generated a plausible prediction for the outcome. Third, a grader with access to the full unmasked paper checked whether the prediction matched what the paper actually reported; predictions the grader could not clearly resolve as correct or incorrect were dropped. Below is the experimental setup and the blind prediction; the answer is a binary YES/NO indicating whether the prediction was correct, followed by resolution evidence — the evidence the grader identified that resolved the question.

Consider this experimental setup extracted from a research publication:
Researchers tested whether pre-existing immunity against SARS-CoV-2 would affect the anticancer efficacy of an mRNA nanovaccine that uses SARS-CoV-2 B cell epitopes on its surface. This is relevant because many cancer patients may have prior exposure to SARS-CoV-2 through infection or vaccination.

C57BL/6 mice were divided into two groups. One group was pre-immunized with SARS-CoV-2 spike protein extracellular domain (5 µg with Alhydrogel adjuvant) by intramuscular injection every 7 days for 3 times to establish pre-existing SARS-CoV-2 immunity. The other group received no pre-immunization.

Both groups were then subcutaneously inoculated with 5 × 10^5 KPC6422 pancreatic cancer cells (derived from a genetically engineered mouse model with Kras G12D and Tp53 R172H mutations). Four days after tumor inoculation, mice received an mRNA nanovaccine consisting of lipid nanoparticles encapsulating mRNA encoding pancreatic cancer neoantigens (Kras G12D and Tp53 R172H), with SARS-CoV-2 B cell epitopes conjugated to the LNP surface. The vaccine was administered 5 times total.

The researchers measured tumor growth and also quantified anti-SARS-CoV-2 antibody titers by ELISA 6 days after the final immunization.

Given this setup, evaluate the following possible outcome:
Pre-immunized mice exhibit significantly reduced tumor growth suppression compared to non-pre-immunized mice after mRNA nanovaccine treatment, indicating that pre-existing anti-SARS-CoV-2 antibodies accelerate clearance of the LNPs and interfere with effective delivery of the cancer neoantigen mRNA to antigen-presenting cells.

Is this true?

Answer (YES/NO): NO